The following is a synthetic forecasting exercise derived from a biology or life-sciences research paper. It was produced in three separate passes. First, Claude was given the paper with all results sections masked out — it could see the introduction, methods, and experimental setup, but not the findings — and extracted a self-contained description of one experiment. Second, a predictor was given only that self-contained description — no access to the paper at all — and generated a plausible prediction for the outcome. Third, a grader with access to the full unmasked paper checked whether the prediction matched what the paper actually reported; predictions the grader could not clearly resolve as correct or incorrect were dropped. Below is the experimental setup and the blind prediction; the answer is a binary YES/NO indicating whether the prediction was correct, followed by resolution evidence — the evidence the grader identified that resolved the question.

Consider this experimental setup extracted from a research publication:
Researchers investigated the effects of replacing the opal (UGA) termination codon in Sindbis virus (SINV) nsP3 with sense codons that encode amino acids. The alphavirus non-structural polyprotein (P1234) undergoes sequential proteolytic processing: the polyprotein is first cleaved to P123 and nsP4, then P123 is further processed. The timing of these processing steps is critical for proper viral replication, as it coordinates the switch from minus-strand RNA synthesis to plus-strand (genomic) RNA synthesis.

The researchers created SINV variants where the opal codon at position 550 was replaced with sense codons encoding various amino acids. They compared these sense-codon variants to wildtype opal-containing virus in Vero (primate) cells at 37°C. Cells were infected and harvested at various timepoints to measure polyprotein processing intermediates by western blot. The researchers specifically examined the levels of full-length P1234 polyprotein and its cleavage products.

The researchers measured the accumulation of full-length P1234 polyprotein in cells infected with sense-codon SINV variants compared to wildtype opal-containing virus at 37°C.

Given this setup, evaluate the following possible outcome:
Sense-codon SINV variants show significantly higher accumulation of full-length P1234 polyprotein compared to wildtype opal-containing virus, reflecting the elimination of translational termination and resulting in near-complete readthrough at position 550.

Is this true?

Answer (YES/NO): YES